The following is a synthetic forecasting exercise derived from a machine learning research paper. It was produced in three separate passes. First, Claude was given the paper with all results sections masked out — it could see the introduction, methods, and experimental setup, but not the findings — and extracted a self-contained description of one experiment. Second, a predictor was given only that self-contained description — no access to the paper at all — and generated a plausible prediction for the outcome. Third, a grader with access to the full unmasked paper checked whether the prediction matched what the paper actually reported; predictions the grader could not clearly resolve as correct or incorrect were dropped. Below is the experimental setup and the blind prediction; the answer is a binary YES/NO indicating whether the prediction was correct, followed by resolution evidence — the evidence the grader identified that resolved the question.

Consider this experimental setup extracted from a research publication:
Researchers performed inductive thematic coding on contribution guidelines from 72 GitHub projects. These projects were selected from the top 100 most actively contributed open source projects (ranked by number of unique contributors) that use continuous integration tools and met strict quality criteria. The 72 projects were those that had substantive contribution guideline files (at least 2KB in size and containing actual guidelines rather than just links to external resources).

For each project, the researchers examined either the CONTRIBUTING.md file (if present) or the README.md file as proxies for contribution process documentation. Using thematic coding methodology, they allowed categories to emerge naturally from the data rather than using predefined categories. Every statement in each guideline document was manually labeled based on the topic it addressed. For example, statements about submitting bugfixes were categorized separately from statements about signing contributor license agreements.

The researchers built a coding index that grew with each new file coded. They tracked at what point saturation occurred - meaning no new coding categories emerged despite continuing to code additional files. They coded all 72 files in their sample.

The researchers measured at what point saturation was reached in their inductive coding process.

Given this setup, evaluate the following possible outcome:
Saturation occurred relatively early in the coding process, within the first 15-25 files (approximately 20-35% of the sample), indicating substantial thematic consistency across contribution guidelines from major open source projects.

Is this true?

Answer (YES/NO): NO